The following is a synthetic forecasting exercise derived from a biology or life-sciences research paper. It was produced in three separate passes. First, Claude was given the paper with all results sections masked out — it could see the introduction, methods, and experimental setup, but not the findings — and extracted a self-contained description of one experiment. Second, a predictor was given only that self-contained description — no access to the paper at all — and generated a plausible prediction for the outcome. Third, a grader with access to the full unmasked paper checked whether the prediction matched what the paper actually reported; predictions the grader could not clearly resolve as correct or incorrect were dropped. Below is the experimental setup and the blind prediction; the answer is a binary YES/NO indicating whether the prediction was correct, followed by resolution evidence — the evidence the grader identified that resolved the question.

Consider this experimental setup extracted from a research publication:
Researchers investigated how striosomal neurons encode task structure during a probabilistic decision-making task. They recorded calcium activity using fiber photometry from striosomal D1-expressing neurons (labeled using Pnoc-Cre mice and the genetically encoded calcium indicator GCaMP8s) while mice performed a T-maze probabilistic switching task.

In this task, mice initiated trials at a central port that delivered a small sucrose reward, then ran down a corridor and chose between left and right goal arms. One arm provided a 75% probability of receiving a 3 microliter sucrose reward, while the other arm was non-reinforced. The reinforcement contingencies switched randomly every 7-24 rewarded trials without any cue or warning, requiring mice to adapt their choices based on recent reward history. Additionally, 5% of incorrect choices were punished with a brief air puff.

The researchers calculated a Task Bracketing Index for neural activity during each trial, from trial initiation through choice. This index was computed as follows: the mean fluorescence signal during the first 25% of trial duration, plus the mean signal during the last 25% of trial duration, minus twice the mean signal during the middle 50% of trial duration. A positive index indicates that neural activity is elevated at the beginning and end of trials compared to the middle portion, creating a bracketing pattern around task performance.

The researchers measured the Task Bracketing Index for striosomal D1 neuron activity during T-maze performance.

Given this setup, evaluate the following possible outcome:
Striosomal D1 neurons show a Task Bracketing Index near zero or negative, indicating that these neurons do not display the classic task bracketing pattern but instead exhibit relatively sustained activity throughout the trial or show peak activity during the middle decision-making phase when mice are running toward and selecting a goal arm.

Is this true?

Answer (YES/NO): NO